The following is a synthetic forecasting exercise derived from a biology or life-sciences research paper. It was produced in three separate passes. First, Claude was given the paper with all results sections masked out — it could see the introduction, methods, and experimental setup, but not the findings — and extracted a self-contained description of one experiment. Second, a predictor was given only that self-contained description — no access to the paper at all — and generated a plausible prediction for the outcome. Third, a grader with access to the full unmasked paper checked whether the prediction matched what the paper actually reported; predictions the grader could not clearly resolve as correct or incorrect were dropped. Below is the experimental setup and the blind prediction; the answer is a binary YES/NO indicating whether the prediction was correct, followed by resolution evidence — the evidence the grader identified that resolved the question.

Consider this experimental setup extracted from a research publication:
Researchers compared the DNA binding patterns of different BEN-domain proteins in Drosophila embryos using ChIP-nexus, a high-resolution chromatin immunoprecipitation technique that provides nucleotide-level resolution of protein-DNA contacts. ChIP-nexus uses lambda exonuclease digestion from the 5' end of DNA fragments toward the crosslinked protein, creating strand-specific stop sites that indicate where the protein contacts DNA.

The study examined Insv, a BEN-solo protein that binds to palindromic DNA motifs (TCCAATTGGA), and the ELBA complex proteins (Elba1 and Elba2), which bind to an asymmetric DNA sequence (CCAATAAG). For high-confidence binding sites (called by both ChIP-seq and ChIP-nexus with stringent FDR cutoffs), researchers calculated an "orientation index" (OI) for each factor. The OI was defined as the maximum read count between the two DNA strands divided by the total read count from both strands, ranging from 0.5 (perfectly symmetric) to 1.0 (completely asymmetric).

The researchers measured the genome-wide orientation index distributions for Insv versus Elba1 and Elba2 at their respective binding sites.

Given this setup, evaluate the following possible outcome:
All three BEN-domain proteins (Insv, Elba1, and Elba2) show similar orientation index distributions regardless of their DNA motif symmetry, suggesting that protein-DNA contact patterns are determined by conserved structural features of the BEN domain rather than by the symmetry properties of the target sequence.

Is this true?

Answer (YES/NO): NO